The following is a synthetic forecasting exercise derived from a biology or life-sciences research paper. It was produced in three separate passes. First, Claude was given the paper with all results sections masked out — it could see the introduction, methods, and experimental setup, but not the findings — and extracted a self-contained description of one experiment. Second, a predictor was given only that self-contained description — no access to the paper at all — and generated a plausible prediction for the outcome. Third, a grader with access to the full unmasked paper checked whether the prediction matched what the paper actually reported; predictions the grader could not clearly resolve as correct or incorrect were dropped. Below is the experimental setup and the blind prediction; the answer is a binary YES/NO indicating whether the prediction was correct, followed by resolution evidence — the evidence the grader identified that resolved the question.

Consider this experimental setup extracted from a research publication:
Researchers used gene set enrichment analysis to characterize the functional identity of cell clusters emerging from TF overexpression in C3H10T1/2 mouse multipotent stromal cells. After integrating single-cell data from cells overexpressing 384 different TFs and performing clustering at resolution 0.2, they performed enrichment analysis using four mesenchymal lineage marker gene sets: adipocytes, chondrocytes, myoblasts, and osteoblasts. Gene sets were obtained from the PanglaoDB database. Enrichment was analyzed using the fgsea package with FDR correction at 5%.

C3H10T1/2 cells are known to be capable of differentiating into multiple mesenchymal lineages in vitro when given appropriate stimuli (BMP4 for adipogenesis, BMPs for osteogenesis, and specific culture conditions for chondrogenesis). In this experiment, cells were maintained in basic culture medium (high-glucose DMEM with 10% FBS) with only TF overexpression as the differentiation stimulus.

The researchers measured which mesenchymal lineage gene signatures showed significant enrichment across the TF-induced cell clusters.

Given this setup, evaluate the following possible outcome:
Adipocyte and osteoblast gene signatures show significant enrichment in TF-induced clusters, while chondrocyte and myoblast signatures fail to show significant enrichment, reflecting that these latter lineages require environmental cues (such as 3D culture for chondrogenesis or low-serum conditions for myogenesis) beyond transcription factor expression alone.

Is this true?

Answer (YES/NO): NO